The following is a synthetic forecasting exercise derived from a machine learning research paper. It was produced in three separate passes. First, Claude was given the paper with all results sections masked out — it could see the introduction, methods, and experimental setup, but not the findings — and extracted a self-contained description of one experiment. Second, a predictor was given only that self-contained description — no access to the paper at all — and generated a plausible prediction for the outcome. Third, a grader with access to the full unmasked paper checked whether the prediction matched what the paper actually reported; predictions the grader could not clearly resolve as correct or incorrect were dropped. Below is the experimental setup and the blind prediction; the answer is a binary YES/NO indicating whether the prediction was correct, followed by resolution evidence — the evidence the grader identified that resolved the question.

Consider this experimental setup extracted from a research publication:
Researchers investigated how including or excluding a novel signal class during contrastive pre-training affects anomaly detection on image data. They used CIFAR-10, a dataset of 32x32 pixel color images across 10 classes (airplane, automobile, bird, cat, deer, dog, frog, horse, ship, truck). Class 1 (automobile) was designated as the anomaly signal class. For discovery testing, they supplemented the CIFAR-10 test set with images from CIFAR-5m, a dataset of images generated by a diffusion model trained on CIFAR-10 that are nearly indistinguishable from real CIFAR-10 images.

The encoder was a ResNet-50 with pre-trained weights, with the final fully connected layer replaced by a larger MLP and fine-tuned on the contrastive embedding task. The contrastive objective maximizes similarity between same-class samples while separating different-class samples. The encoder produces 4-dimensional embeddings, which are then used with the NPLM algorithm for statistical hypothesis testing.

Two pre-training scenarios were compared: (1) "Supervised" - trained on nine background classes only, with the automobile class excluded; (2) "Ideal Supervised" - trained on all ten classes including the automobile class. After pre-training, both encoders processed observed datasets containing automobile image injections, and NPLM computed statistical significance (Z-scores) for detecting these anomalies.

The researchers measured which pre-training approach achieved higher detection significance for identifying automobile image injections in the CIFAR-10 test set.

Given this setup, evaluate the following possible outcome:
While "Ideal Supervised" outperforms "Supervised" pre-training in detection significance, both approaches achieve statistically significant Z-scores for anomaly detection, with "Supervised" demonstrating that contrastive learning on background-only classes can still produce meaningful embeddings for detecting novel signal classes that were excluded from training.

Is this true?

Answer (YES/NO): NO